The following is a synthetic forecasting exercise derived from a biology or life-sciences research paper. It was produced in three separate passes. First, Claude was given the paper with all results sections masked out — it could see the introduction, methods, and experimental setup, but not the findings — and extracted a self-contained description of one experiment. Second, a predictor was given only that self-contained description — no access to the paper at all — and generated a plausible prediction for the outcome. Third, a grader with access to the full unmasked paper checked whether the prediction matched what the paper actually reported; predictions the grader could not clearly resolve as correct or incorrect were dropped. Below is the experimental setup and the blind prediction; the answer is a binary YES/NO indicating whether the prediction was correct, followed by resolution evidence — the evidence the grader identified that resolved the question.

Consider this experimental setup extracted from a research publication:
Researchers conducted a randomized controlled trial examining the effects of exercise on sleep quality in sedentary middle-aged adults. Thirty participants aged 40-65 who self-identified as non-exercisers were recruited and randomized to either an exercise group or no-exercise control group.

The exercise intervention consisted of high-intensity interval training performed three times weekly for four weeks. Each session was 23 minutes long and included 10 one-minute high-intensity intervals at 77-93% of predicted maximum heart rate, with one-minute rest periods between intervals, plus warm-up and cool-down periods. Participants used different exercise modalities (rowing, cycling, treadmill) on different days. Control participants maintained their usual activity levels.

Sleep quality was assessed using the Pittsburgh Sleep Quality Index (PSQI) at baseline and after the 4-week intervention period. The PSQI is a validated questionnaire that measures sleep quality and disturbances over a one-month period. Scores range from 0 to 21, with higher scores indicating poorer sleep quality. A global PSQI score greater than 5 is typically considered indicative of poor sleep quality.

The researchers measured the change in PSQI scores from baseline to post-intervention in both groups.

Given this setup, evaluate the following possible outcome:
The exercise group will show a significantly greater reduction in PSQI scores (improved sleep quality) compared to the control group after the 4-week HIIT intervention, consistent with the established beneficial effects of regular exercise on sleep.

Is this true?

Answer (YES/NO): NO